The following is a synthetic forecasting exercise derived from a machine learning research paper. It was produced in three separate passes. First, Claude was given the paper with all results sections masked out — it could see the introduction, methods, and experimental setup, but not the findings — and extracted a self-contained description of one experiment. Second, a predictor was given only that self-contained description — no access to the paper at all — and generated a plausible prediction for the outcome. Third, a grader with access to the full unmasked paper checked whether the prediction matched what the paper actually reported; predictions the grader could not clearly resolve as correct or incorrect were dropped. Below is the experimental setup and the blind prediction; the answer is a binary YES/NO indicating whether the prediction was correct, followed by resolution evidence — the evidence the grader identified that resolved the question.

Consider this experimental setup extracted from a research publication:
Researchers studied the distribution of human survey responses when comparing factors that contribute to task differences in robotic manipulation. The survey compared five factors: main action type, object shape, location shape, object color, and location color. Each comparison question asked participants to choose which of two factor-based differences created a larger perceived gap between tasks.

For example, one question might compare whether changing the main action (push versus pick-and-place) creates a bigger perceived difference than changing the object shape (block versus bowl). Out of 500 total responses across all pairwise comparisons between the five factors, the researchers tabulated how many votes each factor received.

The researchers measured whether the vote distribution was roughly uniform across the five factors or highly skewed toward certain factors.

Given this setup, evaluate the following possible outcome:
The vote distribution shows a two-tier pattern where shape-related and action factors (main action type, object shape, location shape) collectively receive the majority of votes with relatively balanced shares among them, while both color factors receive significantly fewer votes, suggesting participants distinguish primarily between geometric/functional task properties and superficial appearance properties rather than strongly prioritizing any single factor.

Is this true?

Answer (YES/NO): NO